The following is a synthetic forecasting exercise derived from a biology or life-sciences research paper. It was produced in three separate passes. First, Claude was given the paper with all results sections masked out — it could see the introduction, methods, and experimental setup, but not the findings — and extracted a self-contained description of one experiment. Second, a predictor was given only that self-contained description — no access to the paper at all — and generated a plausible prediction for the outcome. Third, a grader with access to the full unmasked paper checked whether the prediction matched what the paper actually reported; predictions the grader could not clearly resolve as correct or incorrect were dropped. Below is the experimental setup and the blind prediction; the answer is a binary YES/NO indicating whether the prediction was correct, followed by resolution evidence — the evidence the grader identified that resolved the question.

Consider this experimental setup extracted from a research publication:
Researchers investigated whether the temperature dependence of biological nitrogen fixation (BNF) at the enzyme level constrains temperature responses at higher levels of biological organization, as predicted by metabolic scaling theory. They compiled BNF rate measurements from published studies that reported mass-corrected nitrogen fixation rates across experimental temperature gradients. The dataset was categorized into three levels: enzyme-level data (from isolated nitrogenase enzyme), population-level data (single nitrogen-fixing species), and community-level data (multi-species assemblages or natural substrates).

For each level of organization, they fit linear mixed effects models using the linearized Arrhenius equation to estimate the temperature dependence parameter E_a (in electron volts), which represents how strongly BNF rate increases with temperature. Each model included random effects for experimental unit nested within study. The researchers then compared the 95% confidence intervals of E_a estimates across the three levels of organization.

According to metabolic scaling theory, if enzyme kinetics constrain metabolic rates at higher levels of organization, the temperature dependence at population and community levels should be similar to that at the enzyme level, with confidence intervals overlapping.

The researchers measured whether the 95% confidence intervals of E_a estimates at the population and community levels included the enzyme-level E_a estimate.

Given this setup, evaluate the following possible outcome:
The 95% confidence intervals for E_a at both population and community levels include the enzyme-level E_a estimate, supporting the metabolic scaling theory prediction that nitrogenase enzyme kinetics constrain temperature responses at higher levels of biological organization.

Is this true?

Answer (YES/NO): YES